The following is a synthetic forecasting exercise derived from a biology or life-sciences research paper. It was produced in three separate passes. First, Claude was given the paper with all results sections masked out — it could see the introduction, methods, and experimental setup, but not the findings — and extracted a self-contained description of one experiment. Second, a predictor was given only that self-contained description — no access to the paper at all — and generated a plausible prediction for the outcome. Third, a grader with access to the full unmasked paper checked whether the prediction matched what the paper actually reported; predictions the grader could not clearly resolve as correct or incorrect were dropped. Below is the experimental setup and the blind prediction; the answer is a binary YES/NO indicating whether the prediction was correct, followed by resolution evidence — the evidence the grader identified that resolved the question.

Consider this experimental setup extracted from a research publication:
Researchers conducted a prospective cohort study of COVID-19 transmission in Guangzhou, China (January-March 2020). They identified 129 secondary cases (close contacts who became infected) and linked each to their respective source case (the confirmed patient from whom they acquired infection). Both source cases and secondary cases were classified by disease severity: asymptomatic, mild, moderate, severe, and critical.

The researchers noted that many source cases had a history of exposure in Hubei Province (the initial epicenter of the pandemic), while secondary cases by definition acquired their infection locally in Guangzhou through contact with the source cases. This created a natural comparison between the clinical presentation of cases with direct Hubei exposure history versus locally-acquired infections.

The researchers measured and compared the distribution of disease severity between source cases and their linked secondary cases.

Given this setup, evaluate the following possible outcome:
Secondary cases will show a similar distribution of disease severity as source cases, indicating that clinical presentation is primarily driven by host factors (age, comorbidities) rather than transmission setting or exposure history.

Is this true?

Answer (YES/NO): NO